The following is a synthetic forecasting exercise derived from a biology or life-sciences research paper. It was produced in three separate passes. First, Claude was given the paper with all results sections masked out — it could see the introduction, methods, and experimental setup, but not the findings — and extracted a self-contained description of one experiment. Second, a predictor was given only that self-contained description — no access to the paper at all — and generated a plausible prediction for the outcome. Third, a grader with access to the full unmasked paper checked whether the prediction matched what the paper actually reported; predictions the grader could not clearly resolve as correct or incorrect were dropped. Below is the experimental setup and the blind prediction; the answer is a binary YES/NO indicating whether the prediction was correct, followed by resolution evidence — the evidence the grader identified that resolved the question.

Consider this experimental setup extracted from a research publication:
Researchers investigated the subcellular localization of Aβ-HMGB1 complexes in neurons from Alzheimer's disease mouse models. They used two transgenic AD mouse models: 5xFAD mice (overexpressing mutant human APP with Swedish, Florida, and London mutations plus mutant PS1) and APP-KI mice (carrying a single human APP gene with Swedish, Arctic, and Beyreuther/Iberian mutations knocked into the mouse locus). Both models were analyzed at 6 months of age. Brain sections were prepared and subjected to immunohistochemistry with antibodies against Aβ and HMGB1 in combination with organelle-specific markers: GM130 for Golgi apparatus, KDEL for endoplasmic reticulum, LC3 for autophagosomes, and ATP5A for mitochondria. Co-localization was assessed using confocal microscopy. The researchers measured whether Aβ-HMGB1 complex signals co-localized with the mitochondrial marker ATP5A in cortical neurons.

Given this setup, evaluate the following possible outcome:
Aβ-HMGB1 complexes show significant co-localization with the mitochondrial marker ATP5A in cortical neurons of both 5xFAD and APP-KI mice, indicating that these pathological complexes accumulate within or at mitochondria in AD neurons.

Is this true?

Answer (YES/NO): NO